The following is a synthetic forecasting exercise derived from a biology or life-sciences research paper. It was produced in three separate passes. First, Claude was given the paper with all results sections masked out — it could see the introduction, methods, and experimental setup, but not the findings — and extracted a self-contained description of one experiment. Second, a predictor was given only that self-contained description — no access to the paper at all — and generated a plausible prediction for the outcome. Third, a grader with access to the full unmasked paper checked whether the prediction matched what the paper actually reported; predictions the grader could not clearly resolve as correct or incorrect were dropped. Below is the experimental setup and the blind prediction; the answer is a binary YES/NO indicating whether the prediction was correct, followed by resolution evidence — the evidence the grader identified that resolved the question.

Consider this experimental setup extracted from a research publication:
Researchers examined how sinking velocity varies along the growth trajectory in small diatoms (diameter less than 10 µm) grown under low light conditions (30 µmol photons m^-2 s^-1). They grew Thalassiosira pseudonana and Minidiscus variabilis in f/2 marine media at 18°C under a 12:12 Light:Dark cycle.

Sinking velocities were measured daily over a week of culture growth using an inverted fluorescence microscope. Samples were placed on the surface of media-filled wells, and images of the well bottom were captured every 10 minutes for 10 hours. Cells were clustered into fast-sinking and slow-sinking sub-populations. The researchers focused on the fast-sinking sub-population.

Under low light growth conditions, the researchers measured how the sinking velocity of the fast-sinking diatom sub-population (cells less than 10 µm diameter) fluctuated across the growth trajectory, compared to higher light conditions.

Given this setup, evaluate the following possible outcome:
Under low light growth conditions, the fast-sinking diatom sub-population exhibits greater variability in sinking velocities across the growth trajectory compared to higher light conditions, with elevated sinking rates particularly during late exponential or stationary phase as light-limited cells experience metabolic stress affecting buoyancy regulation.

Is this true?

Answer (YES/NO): NO